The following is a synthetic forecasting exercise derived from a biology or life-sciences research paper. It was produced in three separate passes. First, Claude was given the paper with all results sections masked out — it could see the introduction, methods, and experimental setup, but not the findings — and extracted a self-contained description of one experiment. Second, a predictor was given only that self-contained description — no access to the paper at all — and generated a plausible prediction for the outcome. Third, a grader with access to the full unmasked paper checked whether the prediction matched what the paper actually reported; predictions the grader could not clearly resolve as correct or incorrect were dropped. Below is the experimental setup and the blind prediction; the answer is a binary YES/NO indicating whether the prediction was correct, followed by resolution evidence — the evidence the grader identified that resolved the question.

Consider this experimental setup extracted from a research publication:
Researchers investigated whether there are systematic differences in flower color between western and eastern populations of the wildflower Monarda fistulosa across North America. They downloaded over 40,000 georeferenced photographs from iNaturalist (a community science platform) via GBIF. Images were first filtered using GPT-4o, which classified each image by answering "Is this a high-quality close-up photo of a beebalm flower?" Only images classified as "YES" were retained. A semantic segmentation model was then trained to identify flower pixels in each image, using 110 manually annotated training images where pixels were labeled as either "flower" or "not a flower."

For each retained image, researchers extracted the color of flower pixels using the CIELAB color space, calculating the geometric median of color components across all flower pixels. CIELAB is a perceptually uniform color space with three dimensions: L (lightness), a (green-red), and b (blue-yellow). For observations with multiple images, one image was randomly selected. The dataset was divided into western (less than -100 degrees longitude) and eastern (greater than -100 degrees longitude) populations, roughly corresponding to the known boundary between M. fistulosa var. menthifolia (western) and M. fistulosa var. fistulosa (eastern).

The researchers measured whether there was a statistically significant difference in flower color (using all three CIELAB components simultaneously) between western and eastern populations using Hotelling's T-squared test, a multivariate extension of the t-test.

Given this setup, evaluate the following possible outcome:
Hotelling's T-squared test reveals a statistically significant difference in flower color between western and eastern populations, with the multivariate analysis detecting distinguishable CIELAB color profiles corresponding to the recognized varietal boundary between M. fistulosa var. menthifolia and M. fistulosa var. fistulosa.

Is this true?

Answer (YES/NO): YES